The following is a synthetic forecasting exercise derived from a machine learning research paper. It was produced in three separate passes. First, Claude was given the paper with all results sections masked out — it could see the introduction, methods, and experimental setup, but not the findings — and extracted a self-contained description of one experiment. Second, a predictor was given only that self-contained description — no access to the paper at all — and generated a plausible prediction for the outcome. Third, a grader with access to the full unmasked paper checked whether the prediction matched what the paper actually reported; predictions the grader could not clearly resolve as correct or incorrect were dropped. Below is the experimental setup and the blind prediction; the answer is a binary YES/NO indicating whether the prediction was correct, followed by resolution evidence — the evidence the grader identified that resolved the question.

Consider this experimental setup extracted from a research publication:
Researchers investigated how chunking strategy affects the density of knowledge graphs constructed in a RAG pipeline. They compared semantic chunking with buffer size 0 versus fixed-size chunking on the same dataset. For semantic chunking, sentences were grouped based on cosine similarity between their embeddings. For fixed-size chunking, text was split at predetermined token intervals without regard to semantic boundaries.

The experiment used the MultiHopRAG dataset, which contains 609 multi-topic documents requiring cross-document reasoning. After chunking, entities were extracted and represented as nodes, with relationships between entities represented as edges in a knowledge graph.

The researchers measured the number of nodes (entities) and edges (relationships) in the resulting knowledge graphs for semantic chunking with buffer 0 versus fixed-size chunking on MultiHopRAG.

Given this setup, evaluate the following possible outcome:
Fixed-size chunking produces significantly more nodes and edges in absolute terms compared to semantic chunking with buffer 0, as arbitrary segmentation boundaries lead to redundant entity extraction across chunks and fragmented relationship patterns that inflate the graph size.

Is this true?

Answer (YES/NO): NO